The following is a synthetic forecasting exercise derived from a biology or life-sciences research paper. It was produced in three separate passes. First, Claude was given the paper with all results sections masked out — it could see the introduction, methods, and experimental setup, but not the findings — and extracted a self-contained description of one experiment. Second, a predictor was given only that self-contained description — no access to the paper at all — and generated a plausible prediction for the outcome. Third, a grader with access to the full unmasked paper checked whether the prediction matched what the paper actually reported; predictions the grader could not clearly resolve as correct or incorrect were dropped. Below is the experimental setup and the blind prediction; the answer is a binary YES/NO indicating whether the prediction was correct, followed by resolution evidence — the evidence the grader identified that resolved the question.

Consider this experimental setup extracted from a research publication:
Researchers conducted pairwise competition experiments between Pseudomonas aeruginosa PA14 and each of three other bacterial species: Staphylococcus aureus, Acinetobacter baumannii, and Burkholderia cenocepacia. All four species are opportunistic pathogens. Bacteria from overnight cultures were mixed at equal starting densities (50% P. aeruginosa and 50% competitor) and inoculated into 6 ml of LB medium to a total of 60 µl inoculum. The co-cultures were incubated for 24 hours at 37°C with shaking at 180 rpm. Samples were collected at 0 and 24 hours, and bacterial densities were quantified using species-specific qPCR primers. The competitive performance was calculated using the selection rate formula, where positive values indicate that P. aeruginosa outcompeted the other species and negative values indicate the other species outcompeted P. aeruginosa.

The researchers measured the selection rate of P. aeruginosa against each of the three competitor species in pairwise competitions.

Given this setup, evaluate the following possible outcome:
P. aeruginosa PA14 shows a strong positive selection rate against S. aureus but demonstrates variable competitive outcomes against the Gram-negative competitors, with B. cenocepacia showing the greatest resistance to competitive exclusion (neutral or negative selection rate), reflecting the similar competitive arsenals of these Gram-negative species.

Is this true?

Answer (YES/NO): NO